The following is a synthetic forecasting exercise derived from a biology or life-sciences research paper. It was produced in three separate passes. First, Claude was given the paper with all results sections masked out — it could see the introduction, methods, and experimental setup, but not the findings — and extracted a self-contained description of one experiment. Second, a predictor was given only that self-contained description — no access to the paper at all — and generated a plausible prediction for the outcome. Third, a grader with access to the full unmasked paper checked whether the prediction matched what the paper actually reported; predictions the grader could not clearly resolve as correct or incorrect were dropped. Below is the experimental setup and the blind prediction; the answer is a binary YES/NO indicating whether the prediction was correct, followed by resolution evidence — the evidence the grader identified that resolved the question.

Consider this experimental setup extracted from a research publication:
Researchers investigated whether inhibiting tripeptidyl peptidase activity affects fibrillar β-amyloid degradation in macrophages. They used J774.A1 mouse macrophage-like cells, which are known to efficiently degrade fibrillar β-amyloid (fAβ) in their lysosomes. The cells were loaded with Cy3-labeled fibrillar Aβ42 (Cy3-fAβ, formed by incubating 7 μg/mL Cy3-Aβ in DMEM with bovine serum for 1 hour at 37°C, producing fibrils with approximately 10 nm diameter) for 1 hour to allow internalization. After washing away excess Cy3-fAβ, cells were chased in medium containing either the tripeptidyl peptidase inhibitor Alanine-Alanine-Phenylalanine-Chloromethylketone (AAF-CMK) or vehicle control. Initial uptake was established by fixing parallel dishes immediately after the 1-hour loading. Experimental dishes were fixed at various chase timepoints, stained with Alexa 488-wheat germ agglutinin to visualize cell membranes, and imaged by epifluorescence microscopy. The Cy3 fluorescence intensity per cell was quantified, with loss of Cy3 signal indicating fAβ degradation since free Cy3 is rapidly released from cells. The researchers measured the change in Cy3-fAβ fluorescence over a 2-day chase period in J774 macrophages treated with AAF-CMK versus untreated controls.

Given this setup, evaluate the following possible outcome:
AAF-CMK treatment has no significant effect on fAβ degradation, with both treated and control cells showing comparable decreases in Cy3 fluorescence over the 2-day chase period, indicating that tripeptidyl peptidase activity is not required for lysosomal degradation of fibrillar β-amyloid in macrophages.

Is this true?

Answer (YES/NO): NO